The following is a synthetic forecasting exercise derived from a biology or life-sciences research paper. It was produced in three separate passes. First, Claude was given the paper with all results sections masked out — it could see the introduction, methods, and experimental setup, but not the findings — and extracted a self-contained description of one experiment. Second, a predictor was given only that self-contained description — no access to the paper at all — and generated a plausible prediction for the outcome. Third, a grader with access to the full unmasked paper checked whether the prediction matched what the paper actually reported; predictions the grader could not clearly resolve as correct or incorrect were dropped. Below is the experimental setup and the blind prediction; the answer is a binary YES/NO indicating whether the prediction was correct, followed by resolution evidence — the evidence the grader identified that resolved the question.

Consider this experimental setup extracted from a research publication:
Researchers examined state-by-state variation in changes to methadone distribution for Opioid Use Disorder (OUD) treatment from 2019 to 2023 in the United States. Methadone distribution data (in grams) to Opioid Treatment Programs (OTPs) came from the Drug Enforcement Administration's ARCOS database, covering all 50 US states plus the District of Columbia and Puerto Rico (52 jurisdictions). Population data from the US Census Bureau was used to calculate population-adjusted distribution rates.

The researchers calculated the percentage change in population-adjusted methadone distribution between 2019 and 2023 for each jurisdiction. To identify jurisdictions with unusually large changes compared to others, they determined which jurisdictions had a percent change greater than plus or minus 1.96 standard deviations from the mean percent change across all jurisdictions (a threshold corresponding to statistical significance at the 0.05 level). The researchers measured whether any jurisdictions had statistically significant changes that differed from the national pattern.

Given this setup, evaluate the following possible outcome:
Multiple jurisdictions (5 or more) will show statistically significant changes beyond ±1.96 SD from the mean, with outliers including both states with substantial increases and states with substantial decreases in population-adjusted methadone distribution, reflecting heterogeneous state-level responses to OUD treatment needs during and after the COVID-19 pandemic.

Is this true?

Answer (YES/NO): NO